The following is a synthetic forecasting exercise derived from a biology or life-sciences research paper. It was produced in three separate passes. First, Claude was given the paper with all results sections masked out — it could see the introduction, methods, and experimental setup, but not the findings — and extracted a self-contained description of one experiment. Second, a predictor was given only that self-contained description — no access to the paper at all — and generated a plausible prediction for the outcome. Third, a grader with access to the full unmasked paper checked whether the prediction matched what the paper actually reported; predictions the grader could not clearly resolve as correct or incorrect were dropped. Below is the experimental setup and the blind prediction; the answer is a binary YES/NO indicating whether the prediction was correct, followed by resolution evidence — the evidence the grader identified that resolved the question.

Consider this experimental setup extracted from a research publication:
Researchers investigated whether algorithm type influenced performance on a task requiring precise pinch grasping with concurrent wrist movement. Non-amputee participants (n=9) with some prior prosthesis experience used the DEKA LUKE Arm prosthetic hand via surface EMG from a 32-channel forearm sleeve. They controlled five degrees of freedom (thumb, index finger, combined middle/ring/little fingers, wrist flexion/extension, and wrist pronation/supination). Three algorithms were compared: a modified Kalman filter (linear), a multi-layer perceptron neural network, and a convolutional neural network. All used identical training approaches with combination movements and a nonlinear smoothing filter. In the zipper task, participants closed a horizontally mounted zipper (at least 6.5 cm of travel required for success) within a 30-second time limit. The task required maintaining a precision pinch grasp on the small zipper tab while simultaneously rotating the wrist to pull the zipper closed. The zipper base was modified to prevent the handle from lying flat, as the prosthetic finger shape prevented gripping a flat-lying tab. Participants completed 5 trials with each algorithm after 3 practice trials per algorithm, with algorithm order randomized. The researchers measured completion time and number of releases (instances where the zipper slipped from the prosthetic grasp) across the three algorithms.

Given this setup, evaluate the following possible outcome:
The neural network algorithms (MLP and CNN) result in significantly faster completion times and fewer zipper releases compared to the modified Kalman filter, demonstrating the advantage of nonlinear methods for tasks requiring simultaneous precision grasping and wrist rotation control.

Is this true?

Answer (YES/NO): NO